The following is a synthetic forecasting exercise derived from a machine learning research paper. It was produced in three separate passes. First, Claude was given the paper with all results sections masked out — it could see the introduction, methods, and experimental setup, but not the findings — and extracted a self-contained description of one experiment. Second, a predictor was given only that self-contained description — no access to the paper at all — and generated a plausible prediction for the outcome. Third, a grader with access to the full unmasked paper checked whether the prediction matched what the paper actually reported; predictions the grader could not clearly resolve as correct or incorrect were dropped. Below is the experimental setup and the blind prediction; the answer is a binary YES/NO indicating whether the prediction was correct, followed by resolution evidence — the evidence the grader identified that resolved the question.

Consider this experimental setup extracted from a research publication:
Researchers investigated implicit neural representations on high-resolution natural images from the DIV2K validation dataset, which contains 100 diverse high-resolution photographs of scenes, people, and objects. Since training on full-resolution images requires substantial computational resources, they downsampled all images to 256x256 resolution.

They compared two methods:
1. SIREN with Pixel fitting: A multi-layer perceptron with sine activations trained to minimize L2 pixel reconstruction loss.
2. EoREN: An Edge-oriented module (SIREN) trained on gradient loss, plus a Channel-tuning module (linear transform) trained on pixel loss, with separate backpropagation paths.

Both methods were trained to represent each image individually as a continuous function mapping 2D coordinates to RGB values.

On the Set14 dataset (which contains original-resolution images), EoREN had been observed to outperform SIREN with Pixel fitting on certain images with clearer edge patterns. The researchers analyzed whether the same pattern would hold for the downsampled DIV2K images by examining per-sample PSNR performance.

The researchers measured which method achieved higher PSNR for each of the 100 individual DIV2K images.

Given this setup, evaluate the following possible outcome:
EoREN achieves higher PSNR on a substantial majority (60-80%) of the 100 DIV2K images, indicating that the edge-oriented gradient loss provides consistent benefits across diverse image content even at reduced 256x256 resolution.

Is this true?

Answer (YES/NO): NO